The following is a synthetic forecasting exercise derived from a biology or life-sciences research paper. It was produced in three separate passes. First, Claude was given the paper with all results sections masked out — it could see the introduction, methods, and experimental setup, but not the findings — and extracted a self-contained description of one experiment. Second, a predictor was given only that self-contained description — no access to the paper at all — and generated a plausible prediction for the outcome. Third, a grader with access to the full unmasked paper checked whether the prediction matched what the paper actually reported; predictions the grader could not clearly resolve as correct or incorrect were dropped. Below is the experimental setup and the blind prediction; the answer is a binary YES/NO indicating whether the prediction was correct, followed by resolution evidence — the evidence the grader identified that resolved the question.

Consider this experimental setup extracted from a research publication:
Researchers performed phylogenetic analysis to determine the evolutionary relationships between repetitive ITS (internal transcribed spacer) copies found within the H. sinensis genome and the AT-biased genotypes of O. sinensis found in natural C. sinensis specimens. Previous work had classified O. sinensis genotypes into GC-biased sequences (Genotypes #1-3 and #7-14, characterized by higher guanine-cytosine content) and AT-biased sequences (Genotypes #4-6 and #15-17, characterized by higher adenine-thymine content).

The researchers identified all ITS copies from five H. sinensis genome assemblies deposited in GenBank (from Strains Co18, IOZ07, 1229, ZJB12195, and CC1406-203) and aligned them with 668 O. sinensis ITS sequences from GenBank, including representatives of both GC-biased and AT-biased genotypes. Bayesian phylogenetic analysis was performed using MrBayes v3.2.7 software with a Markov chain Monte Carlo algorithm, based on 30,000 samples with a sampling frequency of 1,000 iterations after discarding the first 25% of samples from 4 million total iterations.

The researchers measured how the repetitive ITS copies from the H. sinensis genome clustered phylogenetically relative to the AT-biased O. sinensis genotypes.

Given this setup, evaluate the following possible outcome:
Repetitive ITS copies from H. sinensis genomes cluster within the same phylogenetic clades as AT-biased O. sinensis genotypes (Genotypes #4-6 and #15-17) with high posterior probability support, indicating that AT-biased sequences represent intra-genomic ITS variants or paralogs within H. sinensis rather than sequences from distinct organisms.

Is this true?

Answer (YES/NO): NO